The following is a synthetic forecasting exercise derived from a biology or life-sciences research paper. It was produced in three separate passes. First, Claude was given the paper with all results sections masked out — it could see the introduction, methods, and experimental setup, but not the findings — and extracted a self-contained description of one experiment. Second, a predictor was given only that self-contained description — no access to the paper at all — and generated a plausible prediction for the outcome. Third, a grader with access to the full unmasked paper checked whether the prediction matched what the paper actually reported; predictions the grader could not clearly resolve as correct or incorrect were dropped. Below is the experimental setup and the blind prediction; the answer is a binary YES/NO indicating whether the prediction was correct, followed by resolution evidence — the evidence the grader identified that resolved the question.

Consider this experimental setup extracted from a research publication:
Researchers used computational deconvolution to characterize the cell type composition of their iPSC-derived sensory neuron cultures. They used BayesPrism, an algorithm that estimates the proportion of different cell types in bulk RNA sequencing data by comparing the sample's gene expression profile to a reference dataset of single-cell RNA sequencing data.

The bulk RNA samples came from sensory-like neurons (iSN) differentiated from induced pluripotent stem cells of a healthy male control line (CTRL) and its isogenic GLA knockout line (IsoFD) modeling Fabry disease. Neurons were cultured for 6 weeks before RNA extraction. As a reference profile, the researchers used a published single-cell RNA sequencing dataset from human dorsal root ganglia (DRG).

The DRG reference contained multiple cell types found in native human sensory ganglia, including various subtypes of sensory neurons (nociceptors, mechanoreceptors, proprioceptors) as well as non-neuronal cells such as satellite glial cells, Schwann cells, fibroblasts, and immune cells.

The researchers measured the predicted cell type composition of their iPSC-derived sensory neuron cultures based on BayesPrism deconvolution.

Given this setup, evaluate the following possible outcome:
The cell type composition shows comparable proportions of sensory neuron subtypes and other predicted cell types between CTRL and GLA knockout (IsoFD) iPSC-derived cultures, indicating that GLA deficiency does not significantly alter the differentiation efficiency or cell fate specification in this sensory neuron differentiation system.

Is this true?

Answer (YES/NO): YES